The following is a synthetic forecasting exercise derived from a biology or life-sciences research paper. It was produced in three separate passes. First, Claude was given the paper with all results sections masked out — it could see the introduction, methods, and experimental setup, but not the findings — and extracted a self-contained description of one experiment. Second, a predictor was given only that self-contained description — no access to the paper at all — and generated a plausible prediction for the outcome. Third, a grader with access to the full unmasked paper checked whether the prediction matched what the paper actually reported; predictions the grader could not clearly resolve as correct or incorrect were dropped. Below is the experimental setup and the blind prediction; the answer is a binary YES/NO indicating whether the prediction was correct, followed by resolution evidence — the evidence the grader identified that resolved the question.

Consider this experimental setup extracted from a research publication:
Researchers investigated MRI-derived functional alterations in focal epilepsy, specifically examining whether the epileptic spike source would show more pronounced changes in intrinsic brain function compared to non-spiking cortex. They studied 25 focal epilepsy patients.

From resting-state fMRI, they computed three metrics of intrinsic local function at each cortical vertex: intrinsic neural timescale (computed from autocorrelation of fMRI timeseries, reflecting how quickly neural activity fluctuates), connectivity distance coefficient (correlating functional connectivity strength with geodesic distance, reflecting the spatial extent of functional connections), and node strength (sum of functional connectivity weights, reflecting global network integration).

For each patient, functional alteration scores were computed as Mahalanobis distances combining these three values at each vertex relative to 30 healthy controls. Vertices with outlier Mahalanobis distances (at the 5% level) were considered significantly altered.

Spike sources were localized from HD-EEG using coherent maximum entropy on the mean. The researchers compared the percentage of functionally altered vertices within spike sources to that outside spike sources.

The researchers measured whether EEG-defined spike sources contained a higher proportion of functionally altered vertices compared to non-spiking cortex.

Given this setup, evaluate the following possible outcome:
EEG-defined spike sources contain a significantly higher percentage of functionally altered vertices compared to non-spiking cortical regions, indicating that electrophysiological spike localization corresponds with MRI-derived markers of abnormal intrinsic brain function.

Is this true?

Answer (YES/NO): NO